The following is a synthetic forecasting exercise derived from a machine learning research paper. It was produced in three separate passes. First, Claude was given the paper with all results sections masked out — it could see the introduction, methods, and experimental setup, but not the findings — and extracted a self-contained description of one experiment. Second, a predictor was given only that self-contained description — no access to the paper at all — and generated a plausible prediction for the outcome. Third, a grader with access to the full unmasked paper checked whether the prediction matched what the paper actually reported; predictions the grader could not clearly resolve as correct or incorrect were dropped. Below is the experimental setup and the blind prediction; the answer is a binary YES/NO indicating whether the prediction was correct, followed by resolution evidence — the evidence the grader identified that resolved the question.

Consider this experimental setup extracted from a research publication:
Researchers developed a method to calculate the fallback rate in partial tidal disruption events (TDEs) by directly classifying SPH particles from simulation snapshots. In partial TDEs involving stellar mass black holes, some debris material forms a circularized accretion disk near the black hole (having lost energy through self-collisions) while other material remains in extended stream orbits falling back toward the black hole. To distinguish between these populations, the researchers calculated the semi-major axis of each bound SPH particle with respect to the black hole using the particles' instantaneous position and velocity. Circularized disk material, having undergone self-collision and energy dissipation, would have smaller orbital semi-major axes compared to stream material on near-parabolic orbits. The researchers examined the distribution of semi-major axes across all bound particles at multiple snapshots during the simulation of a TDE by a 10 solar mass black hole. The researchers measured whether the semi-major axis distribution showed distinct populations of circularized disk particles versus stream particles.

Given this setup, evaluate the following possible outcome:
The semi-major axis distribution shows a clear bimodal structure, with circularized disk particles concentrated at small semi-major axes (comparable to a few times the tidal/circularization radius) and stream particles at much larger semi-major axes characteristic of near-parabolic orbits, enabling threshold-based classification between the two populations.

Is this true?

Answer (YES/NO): YES